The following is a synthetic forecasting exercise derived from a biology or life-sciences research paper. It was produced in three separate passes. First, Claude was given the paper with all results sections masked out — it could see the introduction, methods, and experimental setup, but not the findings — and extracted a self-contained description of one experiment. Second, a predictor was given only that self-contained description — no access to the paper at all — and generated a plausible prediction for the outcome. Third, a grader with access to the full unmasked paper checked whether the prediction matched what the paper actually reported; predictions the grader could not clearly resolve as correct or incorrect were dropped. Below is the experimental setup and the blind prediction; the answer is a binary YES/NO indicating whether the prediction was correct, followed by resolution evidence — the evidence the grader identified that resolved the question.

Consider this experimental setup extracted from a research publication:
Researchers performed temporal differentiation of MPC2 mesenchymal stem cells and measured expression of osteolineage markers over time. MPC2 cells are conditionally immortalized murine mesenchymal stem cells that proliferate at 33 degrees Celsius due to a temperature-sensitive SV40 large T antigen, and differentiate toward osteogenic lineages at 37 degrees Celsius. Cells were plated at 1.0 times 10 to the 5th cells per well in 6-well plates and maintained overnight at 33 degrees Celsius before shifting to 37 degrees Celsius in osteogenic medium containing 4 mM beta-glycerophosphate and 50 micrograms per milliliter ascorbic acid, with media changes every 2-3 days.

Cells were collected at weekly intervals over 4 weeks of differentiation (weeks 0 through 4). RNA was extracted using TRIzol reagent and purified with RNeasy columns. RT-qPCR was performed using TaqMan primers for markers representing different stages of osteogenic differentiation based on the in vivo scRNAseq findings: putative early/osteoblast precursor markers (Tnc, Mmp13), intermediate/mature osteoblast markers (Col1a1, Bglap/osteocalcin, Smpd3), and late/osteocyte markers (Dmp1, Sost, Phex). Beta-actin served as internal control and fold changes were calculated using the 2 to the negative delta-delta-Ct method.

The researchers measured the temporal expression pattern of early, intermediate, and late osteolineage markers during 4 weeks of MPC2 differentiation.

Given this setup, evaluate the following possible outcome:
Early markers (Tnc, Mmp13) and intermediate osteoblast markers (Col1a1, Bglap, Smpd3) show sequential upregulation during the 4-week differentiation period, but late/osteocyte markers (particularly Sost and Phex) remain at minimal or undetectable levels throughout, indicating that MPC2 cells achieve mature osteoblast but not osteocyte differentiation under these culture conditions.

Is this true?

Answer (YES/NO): NO